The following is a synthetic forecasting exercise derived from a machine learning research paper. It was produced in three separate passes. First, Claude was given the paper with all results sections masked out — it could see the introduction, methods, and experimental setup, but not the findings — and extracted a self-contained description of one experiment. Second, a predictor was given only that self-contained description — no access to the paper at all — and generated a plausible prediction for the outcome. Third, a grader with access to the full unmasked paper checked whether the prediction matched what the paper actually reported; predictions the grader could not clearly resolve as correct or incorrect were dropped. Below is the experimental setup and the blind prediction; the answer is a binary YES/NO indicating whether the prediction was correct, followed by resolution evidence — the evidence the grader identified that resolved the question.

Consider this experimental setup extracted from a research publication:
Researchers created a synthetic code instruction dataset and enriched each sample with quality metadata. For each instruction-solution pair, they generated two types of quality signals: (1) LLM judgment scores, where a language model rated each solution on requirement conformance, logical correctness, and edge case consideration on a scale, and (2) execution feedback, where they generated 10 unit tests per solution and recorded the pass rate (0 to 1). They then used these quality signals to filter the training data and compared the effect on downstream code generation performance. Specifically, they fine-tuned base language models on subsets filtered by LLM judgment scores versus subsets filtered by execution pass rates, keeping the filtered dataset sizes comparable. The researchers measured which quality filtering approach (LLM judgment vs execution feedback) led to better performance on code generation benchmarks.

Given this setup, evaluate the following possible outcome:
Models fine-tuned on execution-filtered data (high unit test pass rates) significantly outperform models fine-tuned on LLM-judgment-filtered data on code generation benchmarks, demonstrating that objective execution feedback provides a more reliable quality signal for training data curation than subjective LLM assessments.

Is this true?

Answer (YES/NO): NO